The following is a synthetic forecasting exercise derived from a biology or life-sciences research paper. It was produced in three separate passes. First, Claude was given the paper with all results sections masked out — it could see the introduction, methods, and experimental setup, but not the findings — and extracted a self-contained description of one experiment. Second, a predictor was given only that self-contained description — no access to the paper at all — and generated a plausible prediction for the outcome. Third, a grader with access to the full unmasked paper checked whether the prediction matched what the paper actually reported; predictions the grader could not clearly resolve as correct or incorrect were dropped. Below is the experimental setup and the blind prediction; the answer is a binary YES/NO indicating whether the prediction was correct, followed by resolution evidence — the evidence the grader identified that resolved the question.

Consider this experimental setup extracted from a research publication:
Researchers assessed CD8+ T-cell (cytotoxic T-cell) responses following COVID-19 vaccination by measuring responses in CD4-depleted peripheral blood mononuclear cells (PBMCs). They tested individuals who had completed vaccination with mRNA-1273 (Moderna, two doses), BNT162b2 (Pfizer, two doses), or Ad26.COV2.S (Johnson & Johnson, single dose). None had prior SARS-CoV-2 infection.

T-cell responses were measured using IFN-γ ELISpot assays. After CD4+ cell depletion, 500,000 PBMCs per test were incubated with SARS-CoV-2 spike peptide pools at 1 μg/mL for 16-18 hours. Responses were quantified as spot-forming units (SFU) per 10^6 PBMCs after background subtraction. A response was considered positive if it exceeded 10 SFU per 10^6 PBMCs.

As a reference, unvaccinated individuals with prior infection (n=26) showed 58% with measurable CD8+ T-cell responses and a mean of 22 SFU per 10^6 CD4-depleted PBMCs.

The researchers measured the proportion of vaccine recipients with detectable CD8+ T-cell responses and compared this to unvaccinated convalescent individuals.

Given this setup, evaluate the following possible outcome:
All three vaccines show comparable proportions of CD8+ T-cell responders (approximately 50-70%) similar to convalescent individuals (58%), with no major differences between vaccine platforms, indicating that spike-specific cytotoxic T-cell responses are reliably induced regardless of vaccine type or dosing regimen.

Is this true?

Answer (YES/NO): NO